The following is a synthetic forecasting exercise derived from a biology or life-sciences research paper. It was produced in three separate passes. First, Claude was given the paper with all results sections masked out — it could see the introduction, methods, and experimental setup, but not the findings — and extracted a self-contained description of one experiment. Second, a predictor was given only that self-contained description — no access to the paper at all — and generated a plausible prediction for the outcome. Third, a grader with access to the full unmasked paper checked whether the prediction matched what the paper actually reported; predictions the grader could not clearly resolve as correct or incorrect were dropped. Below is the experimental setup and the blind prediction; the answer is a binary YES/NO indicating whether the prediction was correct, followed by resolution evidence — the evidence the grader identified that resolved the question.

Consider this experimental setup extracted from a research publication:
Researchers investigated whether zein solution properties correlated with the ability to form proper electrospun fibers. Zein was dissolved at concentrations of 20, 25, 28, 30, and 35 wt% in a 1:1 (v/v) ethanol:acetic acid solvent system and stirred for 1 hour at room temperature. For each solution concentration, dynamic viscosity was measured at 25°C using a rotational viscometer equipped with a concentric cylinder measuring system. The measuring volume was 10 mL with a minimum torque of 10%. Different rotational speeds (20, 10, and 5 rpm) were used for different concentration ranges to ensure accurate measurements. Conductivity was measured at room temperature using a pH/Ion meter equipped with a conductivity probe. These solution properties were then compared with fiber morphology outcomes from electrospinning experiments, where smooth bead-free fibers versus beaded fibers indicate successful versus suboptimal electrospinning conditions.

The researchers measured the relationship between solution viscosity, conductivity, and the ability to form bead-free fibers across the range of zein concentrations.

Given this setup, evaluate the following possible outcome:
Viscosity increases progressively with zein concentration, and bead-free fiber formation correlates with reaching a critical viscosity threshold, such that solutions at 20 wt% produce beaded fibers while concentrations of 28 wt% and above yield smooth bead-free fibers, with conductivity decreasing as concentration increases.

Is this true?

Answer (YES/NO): NO